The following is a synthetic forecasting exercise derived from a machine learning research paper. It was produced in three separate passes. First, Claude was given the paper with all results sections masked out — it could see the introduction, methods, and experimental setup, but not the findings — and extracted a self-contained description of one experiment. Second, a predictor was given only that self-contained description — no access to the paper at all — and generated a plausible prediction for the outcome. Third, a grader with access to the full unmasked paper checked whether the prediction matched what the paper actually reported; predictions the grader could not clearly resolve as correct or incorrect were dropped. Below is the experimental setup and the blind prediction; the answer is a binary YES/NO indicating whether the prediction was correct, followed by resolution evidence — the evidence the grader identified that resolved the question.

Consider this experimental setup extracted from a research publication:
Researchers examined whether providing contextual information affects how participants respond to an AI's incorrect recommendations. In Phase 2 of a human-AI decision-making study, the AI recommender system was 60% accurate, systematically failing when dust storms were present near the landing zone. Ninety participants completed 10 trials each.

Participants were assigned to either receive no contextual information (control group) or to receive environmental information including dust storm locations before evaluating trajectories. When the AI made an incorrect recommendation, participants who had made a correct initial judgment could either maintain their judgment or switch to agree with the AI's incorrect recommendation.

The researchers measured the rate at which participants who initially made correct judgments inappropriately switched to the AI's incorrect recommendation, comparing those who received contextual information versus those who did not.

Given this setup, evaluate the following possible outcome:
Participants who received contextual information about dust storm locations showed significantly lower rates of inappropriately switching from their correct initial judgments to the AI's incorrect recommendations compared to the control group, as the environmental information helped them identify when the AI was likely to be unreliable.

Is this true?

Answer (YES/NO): YES